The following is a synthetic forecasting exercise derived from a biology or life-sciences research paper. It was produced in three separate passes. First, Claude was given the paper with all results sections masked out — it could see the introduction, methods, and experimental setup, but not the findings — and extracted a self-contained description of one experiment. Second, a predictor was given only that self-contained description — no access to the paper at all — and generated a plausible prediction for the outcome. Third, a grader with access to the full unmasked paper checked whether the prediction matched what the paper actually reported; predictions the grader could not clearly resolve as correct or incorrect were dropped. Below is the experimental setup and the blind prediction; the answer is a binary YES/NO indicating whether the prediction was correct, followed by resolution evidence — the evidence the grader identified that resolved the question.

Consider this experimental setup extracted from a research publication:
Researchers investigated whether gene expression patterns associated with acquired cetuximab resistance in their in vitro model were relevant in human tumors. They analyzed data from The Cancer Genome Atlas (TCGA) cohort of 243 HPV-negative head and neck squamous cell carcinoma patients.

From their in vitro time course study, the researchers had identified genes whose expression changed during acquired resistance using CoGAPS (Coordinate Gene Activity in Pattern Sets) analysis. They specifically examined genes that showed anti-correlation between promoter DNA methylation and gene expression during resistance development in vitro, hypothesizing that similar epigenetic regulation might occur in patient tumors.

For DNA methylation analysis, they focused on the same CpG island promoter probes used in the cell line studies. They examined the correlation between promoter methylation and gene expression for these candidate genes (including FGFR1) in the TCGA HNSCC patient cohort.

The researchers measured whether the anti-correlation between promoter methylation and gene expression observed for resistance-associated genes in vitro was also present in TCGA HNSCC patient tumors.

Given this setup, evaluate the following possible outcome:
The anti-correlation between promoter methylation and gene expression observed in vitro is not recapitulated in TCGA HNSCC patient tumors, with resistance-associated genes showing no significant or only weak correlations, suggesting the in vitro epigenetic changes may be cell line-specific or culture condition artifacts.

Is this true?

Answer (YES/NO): NO